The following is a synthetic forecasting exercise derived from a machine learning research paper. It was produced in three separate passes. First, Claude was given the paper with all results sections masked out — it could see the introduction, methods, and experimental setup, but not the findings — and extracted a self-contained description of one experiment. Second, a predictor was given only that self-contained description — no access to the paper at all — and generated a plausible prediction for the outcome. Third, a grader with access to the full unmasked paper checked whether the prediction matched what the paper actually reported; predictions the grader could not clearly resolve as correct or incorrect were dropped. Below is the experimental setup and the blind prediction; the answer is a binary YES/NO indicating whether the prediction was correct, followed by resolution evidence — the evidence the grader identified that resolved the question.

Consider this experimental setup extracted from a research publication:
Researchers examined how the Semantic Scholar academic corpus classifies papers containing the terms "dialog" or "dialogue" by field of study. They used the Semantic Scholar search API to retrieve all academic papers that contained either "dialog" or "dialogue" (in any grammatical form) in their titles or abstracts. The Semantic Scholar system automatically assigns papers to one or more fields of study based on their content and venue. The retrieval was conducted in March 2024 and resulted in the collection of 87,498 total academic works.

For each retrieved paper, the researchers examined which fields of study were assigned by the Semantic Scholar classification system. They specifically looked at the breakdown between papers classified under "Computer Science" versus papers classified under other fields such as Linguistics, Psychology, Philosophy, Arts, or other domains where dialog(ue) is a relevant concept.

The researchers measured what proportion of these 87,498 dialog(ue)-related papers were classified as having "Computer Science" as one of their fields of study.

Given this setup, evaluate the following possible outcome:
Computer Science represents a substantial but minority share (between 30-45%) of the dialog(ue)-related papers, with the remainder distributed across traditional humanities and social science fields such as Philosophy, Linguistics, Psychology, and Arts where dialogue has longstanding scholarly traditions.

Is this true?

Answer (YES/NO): NO